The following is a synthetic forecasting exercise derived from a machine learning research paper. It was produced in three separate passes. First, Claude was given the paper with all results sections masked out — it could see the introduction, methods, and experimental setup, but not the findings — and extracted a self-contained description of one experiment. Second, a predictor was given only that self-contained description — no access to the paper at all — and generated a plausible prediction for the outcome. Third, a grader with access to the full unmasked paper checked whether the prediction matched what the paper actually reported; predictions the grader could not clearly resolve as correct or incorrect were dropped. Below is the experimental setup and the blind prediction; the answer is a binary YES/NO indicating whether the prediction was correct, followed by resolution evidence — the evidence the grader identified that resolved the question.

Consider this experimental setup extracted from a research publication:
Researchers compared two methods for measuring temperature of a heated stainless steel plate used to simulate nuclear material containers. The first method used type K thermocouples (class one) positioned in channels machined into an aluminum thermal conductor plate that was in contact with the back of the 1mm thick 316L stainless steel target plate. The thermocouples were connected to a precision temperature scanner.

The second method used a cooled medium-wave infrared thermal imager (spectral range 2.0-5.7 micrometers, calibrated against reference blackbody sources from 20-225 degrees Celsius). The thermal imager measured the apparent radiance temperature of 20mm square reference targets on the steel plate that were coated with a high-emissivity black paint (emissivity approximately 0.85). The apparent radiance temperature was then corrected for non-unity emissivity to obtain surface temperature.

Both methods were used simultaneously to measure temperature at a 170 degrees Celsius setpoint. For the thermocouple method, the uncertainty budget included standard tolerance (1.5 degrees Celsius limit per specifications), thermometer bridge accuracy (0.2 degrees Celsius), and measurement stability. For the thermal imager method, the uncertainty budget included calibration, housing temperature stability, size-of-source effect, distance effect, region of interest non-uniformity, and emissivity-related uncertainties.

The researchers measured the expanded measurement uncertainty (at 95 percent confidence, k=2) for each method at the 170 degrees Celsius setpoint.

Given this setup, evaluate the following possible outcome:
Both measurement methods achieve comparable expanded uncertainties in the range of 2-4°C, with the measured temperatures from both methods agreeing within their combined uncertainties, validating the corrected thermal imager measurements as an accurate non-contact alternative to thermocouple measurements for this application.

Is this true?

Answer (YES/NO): NO